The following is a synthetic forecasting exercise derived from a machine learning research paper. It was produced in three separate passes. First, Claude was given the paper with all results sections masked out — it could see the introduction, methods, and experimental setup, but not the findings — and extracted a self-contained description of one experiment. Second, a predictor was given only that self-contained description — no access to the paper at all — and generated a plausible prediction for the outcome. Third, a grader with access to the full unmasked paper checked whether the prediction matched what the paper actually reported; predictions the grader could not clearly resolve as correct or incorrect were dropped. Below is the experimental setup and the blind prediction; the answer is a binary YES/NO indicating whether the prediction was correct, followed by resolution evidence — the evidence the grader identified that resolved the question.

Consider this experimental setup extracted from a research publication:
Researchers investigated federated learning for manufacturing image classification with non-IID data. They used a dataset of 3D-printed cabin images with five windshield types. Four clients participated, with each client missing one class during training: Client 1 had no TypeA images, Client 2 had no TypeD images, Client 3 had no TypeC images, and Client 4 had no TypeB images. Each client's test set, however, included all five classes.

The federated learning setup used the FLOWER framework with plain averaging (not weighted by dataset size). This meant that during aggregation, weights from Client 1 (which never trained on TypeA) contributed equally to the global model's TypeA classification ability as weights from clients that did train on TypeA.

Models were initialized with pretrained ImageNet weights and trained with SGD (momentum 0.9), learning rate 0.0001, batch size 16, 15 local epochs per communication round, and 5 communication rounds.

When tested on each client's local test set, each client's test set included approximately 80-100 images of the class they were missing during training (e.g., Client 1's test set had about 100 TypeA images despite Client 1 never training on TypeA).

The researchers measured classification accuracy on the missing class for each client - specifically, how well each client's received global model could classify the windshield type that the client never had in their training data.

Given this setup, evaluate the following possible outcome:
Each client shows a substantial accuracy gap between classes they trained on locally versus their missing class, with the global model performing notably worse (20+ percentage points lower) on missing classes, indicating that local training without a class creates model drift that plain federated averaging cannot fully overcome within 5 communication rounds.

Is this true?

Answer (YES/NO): NO